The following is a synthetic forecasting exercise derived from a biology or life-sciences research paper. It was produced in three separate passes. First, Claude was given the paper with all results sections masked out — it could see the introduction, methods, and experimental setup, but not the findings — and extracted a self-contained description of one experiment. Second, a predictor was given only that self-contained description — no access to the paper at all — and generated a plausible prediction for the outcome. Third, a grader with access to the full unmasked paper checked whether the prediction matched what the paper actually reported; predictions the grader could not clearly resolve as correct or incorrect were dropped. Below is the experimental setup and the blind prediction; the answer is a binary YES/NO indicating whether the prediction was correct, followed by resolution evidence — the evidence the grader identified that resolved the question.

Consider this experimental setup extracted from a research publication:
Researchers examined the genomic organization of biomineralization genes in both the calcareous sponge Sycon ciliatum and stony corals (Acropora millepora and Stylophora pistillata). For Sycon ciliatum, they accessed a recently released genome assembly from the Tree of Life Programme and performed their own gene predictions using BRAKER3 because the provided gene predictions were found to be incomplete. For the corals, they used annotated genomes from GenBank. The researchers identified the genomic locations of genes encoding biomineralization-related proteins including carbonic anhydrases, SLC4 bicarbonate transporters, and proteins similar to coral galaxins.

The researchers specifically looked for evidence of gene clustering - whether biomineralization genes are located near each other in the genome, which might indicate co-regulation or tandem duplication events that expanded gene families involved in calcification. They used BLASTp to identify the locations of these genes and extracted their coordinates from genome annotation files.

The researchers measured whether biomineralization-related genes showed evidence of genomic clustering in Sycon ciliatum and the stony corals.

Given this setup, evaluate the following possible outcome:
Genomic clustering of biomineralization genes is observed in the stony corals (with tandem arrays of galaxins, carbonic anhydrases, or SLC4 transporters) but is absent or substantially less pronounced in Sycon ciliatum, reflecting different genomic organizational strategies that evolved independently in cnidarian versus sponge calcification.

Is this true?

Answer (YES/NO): NO